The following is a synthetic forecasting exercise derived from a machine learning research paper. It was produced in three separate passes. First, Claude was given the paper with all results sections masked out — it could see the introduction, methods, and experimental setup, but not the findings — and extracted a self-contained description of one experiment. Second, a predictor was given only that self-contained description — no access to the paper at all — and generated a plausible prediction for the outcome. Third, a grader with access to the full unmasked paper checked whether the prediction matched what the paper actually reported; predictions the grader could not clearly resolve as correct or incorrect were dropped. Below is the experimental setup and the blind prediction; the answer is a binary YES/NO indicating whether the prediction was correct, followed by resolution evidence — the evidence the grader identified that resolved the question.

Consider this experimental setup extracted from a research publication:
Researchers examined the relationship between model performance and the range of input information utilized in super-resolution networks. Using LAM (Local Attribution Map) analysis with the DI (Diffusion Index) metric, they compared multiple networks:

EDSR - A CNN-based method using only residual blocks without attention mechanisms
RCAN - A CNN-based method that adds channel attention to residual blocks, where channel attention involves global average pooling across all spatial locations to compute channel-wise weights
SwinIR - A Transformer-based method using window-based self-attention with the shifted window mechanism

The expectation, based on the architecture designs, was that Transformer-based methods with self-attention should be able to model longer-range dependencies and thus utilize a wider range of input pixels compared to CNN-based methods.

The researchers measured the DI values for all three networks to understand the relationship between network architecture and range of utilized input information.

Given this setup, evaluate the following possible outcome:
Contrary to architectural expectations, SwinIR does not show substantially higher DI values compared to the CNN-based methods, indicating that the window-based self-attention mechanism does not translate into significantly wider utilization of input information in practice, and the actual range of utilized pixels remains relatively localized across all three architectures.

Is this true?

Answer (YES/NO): YES